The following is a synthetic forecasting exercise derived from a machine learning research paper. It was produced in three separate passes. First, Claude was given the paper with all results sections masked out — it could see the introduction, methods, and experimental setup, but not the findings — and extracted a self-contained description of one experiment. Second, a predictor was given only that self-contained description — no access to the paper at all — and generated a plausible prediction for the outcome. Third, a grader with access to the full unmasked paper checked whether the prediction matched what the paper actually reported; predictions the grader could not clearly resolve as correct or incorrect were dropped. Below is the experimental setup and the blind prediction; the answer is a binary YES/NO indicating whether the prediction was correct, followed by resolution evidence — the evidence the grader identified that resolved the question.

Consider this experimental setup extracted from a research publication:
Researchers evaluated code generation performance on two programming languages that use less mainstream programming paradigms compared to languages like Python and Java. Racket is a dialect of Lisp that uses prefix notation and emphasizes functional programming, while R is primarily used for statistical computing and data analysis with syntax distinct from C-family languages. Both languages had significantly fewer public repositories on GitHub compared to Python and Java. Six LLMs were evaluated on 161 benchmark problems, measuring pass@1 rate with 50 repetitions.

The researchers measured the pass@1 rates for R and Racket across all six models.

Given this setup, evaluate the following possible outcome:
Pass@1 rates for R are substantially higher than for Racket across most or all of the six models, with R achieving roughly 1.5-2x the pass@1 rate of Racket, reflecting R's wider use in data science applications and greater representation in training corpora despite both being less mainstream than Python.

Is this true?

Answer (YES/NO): NO